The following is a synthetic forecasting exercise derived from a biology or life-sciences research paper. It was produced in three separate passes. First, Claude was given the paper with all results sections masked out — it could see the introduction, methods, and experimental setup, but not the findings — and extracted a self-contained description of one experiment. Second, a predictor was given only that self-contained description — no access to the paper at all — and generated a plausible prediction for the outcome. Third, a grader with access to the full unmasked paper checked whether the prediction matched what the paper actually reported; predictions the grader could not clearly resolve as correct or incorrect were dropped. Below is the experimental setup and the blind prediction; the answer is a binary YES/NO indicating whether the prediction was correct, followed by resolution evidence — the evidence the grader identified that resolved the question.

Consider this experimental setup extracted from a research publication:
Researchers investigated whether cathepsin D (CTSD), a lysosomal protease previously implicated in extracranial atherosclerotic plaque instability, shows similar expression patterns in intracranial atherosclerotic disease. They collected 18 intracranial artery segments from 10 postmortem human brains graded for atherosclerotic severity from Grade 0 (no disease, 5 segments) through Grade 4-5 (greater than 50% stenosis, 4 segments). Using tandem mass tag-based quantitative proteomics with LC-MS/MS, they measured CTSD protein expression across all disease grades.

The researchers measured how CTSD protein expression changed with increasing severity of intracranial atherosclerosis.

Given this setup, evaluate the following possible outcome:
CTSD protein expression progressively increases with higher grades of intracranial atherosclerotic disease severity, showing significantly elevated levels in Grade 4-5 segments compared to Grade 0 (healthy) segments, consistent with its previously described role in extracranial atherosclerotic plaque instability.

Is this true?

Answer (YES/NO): NO